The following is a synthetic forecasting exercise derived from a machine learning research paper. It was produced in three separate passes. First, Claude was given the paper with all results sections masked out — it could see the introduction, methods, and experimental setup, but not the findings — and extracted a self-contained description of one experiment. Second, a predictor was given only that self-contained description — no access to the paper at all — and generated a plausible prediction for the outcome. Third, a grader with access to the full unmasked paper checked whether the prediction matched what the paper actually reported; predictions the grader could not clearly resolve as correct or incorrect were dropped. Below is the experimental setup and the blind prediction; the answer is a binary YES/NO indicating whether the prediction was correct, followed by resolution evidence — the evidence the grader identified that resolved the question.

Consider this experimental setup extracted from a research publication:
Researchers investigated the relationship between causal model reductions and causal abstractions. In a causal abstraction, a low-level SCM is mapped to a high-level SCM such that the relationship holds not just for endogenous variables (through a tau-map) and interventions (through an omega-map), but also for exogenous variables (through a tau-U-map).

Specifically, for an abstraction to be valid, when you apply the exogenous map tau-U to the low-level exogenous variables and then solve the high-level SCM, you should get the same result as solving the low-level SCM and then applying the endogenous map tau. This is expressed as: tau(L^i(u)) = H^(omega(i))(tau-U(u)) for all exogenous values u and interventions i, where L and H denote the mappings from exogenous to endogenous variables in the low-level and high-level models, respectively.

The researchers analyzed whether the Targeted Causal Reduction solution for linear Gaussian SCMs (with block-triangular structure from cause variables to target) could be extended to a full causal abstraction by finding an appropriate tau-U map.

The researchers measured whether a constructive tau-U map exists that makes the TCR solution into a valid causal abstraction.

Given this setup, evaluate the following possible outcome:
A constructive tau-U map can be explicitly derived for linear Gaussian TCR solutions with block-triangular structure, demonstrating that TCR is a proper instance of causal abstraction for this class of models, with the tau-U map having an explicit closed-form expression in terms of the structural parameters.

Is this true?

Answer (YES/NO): YES